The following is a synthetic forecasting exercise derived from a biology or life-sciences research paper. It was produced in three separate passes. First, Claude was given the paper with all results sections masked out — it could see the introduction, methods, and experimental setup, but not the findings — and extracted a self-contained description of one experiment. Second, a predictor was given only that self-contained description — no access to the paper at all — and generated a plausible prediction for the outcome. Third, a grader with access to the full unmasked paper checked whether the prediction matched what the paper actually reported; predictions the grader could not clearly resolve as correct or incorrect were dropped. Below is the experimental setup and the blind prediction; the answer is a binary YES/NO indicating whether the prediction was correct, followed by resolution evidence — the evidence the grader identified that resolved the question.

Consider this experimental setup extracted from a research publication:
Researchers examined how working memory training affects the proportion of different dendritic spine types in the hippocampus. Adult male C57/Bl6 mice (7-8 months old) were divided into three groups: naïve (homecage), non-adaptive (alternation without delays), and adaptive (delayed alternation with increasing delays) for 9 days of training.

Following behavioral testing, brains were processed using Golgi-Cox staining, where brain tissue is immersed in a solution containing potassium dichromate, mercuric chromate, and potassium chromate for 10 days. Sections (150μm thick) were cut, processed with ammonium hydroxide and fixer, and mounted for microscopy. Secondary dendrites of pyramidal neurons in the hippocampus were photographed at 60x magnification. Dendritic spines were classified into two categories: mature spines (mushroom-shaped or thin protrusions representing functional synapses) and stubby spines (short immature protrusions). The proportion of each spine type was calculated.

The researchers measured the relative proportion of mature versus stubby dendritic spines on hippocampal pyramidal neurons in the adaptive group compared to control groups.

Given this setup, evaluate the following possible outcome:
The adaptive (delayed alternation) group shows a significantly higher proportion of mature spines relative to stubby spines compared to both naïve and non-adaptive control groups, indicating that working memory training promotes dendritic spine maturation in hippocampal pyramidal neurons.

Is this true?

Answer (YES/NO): YES